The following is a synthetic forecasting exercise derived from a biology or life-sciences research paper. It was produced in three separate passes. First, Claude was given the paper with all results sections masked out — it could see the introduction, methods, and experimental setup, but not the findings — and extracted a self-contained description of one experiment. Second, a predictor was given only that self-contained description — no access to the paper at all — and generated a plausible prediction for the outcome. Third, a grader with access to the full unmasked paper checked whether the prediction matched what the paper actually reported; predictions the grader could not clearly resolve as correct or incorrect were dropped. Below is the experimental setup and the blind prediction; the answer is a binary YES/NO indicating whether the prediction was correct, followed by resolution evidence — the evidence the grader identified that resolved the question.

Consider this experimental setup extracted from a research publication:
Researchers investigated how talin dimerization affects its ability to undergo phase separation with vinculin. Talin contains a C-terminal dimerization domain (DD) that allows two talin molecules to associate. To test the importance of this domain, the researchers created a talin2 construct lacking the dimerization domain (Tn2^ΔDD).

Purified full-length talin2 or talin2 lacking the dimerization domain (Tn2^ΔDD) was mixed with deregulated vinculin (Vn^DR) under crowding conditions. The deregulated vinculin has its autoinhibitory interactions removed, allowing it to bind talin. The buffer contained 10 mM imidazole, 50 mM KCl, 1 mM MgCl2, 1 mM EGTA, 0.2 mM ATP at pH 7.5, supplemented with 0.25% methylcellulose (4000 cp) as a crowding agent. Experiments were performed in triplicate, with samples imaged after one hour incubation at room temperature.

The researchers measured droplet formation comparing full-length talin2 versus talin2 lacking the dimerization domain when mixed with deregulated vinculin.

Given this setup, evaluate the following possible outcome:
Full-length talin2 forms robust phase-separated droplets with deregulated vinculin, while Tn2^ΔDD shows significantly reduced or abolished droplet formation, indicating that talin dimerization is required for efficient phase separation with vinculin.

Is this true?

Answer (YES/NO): YES